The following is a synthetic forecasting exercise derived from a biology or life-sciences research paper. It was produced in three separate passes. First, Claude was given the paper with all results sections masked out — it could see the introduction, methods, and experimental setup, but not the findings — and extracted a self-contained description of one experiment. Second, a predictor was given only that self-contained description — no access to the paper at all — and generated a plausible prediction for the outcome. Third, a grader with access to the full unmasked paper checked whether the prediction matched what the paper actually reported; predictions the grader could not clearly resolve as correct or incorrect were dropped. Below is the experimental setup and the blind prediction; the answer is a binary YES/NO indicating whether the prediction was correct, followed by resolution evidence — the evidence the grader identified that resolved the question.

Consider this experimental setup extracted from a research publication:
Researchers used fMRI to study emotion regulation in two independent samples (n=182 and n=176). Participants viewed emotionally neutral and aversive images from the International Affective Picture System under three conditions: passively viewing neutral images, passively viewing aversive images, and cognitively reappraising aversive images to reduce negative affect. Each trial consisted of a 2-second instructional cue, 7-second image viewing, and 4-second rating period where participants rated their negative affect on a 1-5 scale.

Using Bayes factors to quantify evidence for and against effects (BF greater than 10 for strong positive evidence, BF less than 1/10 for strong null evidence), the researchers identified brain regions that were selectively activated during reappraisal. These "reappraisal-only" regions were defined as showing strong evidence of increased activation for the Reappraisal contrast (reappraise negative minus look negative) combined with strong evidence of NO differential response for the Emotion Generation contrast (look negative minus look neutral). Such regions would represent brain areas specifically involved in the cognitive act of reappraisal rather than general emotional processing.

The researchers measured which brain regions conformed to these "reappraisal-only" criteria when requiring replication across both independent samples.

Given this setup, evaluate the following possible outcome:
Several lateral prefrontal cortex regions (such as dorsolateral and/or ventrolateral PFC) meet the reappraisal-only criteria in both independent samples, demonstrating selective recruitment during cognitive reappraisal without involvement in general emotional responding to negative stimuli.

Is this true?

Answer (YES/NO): YES